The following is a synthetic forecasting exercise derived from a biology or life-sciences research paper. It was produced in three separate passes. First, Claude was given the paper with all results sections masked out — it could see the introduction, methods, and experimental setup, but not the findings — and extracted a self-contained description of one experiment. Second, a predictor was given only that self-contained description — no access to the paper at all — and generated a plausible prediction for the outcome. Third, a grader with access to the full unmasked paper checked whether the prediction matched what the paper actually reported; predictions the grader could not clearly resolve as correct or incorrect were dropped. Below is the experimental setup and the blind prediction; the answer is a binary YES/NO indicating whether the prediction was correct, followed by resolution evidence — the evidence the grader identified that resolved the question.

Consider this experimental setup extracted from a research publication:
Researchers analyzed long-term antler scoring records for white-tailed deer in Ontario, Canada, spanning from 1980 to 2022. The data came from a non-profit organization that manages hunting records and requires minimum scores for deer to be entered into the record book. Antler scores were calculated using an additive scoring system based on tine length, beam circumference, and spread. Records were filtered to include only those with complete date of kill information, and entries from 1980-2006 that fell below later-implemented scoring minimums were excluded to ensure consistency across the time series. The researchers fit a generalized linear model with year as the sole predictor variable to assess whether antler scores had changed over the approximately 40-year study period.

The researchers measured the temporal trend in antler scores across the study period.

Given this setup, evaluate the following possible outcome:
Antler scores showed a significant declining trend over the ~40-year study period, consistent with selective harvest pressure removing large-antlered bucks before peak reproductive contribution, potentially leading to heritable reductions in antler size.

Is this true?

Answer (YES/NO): NO